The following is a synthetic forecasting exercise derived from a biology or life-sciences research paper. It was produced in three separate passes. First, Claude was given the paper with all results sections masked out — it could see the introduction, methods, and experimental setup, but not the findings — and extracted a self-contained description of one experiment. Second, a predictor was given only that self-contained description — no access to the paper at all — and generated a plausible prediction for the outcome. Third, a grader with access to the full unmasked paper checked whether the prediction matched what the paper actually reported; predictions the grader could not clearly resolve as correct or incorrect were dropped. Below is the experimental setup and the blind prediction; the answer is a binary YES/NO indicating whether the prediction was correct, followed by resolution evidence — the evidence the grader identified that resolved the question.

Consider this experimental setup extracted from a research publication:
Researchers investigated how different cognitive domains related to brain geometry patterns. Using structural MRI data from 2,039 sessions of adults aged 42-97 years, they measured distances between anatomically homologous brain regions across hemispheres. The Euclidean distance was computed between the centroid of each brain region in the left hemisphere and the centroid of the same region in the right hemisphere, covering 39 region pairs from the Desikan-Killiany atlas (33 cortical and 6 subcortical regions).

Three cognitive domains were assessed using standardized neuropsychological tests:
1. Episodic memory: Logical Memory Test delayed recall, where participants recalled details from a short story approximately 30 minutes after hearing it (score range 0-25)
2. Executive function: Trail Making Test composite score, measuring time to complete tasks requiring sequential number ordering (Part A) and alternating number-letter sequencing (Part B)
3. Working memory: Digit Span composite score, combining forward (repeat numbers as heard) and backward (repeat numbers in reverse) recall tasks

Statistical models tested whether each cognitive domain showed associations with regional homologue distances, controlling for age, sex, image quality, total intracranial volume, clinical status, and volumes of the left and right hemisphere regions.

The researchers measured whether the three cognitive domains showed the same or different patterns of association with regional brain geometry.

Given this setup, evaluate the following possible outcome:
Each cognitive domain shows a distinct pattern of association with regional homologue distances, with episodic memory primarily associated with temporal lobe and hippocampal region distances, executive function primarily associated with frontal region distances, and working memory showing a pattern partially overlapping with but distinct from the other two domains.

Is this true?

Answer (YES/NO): NO